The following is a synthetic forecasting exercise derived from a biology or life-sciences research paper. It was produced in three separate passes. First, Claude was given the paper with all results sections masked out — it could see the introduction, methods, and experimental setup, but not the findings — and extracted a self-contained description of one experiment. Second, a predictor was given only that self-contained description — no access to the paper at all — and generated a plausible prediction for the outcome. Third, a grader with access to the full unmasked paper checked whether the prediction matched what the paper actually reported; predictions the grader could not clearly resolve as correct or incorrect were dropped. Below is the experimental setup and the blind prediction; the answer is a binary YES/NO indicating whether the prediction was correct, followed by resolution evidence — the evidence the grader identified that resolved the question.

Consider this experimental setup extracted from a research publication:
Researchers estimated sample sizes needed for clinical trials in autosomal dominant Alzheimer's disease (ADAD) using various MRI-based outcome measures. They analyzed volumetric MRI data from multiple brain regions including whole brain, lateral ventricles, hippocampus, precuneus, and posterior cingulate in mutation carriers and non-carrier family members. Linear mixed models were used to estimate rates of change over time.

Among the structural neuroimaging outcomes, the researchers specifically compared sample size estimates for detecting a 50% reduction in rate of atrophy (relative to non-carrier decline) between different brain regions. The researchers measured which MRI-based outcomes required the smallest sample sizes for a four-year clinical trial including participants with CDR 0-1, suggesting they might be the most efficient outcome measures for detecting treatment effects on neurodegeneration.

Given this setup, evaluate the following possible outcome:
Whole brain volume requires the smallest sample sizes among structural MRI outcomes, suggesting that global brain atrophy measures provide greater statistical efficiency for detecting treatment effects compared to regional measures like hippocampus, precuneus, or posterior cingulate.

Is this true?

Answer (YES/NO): NO